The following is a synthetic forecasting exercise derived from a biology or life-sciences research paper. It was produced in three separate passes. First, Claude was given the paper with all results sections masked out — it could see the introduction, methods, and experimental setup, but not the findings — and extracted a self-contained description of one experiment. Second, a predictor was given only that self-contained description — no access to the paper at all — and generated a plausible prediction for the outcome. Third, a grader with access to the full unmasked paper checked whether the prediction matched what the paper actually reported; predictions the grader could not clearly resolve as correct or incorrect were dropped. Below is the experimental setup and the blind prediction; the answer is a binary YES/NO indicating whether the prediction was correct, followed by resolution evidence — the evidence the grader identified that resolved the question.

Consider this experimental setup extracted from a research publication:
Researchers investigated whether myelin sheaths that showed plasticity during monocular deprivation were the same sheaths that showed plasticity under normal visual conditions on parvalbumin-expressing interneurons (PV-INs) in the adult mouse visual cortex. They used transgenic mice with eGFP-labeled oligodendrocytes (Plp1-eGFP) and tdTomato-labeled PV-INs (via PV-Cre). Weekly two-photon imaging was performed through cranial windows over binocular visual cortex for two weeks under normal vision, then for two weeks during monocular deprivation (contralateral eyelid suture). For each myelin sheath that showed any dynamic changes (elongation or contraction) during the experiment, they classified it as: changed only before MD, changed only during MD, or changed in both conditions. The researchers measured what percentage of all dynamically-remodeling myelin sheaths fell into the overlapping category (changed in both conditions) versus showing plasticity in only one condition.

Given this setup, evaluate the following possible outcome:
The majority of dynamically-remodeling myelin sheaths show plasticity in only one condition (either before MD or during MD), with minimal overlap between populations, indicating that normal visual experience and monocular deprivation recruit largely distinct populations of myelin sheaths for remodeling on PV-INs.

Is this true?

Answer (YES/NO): YES